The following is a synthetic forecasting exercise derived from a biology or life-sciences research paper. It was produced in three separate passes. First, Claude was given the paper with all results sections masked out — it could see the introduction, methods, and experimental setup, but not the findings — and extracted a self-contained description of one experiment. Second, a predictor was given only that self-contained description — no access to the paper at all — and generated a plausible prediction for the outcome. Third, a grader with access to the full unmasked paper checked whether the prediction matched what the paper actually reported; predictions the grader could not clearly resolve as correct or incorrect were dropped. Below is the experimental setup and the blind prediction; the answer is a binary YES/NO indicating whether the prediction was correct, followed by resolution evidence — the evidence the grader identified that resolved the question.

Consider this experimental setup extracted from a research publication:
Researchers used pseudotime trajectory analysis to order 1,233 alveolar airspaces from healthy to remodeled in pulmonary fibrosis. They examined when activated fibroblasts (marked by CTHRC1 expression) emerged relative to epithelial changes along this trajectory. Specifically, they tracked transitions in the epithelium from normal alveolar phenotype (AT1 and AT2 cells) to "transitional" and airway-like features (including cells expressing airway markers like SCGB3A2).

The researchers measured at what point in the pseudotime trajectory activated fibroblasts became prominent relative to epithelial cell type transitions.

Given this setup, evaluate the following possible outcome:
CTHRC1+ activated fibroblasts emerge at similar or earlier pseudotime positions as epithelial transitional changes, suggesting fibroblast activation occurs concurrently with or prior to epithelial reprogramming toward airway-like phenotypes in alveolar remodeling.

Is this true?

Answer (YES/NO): NO